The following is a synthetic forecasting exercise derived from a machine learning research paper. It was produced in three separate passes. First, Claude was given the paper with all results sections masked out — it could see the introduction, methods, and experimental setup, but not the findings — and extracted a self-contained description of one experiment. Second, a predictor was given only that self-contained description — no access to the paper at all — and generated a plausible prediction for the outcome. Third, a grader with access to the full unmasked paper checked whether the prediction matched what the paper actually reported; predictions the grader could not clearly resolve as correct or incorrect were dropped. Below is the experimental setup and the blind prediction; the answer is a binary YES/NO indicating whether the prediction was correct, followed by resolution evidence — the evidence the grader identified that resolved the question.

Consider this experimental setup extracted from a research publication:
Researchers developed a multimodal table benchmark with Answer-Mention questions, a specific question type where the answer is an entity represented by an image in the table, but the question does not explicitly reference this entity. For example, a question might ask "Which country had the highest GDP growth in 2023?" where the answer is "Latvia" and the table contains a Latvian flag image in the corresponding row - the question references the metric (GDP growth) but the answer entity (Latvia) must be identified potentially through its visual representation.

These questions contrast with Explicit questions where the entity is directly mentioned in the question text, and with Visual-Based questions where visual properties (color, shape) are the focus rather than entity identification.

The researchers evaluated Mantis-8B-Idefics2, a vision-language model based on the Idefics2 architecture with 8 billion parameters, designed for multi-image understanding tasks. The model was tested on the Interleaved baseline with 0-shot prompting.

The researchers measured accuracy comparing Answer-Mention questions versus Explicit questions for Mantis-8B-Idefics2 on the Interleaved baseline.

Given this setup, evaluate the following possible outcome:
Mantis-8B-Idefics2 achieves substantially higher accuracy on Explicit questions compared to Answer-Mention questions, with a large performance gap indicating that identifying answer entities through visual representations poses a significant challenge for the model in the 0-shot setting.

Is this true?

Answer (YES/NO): NO